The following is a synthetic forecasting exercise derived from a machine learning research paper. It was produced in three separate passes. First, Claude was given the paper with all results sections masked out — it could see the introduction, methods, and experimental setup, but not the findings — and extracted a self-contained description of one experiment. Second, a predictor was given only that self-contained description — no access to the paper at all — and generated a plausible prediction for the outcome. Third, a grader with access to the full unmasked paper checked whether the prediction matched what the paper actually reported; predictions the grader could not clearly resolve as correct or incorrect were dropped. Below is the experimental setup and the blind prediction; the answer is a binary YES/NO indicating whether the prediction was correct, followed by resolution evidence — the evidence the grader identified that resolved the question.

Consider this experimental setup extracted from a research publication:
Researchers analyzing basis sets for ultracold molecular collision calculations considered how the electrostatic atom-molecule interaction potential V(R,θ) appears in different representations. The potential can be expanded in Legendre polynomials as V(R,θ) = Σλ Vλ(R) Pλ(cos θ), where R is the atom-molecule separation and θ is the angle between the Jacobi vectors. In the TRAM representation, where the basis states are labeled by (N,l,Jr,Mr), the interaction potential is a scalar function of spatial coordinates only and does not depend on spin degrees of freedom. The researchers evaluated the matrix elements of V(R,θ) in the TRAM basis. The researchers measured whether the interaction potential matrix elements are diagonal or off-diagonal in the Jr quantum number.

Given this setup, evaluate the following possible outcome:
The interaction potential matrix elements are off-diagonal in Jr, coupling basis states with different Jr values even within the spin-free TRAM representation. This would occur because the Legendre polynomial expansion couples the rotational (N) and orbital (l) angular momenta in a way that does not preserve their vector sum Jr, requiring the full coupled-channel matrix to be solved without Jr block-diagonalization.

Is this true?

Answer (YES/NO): NO